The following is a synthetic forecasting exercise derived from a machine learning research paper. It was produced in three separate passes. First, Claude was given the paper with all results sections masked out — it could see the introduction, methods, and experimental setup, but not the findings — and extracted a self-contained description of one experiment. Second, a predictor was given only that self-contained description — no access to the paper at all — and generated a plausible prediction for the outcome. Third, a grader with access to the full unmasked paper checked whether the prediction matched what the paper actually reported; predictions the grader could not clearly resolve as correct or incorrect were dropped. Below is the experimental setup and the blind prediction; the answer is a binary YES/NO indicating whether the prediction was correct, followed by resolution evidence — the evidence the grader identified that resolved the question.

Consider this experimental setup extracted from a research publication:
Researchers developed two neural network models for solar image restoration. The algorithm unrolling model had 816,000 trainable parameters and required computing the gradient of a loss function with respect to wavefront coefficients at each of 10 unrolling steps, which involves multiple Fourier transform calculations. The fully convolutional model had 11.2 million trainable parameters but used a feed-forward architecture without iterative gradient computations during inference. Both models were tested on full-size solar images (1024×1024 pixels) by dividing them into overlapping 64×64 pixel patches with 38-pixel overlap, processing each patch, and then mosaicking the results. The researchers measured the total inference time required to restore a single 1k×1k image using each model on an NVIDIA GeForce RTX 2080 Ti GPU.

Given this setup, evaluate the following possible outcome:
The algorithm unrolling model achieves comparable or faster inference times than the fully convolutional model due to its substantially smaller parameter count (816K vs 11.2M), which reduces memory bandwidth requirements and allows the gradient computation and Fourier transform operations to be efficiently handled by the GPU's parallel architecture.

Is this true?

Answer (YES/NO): NO